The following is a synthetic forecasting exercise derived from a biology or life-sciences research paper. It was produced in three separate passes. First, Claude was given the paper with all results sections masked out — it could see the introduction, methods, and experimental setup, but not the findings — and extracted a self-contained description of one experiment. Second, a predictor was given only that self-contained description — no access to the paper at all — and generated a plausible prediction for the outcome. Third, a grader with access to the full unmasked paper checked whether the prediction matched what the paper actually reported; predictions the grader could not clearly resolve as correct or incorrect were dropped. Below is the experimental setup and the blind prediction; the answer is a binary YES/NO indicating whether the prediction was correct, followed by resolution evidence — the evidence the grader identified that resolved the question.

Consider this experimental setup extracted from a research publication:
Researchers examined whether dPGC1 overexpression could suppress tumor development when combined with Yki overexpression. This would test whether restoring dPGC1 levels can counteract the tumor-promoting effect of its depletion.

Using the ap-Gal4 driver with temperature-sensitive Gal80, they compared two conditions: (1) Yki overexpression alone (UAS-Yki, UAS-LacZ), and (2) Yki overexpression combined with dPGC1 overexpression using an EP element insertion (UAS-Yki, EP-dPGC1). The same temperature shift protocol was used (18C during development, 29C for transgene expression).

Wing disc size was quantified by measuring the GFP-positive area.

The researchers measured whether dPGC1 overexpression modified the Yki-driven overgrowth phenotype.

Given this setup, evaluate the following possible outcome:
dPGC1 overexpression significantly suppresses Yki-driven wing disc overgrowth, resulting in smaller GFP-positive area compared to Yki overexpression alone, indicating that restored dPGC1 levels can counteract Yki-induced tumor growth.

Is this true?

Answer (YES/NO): NO